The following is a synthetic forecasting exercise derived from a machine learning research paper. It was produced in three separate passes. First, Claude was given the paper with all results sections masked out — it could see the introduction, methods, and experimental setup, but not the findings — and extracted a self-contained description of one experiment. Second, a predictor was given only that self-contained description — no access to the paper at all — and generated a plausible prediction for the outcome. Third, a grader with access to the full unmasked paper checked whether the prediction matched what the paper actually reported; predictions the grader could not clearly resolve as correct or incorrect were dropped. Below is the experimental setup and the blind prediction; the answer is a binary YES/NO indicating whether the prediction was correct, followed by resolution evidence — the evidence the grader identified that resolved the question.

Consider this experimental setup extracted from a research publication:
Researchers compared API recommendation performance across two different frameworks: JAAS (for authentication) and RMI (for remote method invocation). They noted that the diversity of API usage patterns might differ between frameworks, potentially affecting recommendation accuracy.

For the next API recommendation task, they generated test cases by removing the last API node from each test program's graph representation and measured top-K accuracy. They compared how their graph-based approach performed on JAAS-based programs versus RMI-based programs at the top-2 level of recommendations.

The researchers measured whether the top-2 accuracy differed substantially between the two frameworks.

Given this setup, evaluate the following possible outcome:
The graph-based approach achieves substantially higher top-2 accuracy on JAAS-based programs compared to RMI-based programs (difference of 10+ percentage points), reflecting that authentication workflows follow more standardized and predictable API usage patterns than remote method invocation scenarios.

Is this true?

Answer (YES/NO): NO